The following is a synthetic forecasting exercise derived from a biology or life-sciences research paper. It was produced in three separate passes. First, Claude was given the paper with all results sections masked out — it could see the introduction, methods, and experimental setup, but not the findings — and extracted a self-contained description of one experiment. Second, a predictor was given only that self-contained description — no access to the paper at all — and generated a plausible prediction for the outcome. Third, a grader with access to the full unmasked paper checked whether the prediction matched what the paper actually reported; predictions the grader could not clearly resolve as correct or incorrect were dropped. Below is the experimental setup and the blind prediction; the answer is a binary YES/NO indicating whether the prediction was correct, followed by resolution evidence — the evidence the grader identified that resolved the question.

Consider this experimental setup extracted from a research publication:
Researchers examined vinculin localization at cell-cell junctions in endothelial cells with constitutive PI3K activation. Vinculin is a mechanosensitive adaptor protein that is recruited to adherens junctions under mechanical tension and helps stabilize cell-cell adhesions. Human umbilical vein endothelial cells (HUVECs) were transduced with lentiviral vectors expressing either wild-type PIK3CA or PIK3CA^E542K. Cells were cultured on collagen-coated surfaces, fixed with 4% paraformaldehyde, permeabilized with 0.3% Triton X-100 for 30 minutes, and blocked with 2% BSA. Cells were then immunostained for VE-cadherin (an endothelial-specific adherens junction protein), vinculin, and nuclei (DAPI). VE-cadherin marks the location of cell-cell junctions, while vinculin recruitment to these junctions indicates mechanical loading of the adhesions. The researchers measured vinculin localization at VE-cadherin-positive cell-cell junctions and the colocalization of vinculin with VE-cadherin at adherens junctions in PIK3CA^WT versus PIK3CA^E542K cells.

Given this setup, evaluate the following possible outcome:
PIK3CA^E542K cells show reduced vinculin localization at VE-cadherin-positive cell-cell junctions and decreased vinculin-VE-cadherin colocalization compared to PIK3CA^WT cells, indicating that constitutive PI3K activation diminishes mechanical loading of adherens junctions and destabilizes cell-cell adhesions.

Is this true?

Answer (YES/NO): YES